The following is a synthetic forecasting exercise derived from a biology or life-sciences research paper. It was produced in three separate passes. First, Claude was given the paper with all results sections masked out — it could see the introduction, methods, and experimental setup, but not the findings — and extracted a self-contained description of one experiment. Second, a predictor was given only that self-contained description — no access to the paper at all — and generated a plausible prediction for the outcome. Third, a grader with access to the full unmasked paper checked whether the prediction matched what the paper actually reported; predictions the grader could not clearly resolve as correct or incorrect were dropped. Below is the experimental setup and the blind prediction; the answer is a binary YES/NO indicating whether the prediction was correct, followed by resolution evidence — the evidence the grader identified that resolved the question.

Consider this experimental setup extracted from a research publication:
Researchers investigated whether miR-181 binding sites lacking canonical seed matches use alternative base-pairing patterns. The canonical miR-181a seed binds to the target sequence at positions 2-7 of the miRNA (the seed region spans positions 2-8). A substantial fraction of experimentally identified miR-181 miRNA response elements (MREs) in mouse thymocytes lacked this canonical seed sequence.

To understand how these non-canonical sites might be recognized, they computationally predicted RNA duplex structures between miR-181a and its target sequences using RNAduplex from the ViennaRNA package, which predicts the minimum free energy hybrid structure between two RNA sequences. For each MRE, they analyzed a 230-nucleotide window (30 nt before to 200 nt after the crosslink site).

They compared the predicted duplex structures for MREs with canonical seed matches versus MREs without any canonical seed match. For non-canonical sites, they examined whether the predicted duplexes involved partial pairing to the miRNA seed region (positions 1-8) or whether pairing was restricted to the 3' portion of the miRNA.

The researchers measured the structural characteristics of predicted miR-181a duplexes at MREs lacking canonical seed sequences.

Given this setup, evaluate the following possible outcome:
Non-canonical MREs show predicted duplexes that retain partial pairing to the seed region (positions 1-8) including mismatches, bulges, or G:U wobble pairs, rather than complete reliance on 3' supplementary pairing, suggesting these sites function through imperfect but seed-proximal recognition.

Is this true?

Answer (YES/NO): YES